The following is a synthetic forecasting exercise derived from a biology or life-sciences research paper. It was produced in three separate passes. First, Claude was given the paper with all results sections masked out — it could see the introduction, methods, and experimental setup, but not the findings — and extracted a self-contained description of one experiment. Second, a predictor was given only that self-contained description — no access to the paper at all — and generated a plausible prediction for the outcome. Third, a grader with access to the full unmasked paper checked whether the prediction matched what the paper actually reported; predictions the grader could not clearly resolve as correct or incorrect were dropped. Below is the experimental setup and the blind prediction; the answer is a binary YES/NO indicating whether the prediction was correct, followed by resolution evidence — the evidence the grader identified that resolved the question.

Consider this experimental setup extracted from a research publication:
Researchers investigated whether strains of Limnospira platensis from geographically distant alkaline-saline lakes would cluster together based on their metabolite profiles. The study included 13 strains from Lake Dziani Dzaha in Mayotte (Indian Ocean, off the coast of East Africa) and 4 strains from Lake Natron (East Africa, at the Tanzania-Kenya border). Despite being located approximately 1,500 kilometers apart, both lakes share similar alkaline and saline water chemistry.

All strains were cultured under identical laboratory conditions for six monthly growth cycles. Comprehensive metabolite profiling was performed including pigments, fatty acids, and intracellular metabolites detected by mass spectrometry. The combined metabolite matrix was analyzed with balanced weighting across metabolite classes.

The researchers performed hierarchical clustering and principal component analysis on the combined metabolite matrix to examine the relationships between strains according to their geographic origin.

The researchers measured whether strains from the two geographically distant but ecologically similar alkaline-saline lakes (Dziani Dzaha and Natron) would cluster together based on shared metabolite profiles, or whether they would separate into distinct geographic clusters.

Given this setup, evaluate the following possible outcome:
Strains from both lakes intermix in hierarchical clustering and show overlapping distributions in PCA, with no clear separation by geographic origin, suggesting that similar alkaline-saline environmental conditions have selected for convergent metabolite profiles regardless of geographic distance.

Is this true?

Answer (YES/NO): NO